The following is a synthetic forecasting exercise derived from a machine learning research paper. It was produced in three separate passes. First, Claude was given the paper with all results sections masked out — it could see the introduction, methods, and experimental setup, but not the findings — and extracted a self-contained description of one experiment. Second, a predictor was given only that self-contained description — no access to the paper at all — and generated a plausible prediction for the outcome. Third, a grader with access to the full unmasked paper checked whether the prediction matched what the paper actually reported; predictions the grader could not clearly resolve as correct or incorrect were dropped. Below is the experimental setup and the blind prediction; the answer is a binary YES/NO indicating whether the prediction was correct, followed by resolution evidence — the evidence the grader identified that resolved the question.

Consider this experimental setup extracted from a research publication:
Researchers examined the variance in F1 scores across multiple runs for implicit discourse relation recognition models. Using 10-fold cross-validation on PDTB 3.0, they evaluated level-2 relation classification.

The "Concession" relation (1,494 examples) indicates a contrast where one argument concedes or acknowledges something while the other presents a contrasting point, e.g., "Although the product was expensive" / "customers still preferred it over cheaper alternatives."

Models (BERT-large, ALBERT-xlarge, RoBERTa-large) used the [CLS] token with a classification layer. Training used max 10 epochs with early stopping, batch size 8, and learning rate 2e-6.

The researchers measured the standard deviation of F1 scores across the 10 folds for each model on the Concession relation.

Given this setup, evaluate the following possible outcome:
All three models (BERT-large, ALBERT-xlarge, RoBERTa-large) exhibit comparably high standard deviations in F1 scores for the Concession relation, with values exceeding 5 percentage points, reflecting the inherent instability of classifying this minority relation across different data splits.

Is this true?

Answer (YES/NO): NO